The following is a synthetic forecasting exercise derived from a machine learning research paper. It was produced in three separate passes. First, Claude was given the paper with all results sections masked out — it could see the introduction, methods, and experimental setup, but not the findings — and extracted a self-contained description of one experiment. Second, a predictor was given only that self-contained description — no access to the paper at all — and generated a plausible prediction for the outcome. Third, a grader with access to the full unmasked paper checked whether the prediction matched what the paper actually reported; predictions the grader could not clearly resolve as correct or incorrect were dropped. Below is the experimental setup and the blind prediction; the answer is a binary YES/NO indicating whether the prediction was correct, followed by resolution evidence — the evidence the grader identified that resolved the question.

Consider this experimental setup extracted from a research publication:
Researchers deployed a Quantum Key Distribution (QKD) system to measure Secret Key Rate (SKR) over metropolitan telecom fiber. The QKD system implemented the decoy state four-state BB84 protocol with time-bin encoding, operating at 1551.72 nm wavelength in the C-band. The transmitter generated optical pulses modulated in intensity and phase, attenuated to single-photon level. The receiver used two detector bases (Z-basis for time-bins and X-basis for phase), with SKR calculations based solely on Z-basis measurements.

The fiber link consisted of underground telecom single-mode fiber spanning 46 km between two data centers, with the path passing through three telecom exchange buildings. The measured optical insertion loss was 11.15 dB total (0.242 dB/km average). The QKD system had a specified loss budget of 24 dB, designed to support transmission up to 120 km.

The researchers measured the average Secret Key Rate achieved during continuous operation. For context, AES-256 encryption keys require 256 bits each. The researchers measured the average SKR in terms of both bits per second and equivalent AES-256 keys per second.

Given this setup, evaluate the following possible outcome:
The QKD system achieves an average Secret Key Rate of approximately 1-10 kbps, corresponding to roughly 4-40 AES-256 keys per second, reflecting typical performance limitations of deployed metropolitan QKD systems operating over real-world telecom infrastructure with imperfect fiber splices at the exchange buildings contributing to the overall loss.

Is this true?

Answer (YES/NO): YES